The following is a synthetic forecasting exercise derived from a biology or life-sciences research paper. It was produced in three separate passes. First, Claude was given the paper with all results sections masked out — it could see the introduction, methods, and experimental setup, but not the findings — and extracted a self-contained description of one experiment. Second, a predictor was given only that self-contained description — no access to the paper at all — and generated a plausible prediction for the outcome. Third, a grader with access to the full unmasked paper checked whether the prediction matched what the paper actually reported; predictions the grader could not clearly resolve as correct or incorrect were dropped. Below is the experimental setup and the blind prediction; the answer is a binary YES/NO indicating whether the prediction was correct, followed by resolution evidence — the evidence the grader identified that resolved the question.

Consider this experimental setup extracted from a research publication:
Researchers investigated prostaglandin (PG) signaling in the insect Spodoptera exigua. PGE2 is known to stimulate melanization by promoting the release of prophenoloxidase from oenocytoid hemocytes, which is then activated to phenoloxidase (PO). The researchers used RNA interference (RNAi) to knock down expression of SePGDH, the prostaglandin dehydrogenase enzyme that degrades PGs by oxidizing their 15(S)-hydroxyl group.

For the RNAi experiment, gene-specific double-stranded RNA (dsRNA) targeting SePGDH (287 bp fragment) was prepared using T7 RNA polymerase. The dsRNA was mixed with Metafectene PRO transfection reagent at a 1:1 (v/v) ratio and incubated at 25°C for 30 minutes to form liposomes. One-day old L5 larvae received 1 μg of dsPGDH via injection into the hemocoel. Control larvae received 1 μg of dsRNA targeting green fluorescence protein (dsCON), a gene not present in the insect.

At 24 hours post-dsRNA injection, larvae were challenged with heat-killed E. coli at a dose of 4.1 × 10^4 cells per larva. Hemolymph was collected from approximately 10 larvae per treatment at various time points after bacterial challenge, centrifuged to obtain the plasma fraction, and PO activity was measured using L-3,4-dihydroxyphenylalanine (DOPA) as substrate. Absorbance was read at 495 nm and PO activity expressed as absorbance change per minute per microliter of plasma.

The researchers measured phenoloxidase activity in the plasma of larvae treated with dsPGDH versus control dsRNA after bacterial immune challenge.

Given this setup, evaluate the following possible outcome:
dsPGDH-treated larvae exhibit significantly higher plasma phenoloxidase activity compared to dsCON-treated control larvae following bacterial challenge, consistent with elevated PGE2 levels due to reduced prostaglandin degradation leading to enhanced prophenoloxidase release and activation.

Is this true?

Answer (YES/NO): YES